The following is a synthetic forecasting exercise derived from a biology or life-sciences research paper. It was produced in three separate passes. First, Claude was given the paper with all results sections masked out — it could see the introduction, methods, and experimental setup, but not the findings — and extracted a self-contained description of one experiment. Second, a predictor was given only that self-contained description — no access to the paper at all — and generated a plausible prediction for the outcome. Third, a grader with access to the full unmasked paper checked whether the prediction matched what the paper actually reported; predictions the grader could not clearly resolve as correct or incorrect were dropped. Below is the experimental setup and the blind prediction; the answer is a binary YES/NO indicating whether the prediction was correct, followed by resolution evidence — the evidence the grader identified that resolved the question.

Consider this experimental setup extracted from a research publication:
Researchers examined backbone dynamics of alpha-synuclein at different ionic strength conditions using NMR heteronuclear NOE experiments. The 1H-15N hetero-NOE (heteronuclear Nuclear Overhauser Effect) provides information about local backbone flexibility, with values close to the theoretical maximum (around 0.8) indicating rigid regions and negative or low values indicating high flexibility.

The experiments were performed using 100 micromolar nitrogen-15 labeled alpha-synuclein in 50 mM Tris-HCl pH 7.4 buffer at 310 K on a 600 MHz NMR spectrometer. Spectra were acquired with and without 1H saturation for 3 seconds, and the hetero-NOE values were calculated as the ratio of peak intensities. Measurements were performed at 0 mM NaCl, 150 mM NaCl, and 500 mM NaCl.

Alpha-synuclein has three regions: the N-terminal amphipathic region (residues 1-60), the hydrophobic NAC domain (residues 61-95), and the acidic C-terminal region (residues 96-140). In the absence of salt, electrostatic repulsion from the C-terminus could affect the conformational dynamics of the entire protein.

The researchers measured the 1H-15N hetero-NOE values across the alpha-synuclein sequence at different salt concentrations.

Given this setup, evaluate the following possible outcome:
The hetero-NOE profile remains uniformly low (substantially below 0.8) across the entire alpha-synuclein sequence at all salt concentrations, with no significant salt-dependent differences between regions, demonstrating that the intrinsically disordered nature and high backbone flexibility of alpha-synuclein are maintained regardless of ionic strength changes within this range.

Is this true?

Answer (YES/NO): NO